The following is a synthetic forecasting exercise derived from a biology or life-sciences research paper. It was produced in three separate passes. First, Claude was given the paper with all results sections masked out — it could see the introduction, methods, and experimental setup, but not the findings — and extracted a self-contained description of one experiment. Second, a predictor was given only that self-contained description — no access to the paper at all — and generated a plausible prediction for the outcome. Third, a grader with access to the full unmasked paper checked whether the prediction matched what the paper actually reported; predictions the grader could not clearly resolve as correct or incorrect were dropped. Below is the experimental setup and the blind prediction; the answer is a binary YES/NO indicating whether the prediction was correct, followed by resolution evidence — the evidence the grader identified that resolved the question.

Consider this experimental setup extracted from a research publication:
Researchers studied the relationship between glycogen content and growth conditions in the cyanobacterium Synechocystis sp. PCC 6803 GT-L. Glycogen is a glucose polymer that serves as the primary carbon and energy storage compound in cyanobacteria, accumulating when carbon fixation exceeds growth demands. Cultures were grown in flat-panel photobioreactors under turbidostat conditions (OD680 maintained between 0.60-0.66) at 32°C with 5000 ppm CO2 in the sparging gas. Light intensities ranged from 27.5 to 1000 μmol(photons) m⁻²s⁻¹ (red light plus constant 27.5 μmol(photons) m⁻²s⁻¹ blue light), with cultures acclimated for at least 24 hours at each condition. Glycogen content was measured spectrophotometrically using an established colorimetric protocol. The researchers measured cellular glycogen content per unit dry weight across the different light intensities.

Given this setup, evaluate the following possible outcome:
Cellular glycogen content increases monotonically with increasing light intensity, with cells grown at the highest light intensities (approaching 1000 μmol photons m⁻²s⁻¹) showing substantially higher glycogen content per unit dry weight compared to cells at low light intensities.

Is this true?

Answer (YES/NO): YES